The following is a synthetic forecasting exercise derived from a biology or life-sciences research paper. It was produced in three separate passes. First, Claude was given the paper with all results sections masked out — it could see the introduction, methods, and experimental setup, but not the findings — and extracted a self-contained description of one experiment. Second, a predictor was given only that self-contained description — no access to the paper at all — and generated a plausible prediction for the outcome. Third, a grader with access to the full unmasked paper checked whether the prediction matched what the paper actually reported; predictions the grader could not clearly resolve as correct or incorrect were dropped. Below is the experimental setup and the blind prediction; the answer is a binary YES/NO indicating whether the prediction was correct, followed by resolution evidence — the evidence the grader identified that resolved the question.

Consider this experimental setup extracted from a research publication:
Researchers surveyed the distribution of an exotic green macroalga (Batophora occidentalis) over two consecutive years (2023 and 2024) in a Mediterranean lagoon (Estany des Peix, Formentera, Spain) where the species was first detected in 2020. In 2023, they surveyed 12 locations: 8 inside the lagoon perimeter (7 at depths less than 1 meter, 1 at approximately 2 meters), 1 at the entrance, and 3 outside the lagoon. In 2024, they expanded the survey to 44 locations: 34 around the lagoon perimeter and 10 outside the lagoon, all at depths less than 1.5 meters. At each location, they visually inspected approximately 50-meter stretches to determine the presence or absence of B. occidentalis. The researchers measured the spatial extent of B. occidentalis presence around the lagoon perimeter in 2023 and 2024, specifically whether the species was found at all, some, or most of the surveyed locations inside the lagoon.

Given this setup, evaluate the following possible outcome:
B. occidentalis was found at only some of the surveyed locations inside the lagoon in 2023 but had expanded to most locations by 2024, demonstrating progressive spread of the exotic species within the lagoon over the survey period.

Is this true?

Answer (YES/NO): NO